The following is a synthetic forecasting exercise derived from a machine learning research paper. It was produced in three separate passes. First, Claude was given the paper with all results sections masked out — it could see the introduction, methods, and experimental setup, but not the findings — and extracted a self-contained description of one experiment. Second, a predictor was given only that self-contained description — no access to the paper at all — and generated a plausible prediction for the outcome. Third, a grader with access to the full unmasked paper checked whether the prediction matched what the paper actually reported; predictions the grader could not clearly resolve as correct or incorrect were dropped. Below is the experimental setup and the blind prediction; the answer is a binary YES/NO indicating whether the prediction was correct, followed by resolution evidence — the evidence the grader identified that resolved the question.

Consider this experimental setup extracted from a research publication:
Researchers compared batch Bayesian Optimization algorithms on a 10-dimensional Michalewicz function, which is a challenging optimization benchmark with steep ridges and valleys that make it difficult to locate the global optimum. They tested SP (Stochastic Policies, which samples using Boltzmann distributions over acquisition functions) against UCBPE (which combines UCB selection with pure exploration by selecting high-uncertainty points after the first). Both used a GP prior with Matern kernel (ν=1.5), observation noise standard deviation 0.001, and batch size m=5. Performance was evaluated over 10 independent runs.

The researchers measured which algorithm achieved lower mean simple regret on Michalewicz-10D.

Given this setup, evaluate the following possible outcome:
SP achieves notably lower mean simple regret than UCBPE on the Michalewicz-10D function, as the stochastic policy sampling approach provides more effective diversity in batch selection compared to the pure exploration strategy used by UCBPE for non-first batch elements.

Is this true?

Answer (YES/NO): YES